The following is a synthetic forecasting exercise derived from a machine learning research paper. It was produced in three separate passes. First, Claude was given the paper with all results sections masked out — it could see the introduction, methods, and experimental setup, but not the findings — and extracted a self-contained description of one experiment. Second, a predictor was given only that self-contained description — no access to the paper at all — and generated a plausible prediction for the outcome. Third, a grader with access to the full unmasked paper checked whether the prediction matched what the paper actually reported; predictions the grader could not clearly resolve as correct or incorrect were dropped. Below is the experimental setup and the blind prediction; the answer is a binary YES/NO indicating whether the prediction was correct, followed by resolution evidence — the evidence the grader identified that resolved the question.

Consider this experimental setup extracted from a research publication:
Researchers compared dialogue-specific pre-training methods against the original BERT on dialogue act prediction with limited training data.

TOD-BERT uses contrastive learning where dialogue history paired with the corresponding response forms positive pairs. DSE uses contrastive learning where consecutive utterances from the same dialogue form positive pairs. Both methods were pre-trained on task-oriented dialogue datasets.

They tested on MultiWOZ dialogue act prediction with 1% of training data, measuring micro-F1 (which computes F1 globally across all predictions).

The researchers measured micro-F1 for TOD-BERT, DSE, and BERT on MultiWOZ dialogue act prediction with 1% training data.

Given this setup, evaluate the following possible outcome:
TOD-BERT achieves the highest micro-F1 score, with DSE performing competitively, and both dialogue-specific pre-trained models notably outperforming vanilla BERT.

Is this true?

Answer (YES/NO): NO